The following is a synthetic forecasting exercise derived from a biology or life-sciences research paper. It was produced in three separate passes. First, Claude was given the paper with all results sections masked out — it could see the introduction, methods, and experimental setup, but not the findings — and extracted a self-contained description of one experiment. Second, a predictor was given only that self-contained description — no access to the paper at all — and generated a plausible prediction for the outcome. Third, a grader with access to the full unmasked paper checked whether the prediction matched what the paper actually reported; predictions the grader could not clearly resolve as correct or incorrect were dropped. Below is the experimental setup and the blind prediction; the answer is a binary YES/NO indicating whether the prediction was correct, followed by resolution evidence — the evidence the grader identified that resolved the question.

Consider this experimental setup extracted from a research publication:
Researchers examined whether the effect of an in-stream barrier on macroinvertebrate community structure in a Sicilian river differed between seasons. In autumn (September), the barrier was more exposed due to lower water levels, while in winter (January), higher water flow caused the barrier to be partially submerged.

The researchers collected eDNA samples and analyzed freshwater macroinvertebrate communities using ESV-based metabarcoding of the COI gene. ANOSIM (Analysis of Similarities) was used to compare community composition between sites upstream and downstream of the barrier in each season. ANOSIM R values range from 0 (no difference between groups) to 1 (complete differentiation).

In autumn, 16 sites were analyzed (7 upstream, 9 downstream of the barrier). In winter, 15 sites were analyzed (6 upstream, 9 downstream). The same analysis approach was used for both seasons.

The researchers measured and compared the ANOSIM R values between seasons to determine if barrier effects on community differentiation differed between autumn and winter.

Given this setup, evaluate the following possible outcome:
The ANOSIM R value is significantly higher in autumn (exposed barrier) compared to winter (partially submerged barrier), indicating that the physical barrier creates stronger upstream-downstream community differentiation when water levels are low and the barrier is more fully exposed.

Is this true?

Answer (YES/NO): YES